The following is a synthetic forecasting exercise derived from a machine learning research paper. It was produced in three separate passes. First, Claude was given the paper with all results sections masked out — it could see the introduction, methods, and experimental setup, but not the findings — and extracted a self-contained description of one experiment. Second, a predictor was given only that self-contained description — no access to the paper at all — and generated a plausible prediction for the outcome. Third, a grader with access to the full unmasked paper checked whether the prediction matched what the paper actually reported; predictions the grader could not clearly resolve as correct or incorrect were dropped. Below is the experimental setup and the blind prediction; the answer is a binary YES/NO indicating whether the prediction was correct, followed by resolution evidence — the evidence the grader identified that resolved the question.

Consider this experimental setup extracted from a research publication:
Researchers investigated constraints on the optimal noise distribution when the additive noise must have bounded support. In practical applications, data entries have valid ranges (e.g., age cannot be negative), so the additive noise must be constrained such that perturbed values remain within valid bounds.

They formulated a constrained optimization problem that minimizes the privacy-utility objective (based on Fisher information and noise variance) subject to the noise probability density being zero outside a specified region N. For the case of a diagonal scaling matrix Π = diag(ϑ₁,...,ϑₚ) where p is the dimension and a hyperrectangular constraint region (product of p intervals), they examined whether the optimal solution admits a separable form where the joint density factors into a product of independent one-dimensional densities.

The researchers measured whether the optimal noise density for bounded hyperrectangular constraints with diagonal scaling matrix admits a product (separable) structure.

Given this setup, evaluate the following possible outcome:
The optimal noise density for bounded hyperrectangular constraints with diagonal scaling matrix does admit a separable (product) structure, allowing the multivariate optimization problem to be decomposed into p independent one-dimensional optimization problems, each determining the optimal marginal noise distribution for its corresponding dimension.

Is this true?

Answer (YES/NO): YES